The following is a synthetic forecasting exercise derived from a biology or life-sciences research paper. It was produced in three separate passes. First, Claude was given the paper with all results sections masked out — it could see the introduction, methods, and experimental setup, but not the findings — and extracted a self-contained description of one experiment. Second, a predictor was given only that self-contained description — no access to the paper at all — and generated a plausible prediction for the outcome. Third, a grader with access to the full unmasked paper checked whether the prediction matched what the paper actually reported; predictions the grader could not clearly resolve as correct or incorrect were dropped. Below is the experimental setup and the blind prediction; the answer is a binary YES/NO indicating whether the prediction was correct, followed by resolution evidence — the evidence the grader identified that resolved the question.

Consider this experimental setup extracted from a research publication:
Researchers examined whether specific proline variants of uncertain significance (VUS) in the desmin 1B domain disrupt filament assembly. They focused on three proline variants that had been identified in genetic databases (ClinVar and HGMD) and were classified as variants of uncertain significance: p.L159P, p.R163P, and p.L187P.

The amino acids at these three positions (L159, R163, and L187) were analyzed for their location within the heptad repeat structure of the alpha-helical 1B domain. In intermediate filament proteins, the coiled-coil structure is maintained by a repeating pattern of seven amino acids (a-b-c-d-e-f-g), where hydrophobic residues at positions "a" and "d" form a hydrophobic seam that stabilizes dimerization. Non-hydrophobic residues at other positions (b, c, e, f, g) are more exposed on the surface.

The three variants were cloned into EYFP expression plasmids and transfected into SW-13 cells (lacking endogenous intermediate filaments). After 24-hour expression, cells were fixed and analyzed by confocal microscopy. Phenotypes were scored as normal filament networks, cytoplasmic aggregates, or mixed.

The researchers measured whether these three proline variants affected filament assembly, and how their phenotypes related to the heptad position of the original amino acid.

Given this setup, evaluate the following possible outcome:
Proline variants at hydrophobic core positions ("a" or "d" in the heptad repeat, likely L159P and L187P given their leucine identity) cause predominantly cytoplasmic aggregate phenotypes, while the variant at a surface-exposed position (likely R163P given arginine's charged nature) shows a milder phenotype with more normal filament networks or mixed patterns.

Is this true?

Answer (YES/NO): NO